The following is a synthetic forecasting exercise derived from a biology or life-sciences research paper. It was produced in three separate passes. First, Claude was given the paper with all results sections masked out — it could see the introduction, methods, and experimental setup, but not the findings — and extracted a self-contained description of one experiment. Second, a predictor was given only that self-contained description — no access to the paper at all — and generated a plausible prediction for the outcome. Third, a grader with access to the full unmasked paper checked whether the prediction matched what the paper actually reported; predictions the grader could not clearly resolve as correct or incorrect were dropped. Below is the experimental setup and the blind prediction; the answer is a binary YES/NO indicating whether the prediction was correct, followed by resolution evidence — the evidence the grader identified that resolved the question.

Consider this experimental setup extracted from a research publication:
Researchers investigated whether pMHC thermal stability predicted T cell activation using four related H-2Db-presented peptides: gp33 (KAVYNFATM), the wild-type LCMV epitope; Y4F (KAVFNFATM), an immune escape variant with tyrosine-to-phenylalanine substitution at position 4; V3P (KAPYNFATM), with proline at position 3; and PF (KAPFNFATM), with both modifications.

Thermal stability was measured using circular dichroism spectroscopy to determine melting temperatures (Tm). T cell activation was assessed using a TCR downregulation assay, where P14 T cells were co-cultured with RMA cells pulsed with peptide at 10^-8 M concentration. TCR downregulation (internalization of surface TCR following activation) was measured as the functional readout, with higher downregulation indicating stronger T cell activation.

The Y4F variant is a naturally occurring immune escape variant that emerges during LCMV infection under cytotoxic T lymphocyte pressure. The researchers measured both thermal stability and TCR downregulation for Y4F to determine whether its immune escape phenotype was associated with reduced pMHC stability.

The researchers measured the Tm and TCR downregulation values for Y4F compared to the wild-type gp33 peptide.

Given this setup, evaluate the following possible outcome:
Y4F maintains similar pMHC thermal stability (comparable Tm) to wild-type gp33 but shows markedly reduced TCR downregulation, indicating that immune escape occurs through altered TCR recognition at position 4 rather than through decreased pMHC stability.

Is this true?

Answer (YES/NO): YES